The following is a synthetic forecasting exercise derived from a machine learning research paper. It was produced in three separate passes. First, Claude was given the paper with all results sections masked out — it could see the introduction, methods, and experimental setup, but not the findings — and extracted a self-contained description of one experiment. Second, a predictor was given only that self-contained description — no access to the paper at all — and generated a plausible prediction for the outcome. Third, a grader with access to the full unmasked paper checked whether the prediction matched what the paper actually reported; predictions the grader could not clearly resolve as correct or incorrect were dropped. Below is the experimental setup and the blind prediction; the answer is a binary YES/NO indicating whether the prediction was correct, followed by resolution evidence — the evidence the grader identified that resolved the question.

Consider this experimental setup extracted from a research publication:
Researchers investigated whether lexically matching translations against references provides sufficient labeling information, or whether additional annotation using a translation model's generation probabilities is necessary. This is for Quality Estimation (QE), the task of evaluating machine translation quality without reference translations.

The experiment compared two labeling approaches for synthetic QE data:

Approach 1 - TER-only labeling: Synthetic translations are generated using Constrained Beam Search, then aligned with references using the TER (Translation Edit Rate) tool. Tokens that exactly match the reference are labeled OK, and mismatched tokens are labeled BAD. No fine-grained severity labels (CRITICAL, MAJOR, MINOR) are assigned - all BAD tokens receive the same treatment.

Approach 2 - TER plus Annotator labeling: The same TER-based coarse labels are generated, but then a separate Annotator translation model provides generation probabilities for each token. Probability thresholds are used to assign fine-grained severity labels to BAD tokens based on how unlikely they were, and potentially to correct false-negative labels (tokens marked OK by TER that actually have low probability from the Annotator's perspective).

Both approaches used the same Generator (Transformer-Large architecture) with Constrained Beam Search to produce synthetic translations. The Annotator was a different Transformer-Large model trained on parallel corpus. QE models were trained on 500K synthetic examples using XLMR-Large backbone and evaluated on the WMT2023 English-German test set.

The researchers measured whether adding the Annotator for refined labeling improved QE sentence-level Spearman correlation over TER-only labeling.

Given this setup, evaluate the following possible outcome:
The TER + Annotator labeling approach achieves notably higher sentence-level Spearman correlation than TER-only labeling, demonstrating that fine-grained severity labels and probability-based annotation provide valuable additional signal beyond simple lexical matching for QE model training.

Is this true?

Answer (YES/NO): YES